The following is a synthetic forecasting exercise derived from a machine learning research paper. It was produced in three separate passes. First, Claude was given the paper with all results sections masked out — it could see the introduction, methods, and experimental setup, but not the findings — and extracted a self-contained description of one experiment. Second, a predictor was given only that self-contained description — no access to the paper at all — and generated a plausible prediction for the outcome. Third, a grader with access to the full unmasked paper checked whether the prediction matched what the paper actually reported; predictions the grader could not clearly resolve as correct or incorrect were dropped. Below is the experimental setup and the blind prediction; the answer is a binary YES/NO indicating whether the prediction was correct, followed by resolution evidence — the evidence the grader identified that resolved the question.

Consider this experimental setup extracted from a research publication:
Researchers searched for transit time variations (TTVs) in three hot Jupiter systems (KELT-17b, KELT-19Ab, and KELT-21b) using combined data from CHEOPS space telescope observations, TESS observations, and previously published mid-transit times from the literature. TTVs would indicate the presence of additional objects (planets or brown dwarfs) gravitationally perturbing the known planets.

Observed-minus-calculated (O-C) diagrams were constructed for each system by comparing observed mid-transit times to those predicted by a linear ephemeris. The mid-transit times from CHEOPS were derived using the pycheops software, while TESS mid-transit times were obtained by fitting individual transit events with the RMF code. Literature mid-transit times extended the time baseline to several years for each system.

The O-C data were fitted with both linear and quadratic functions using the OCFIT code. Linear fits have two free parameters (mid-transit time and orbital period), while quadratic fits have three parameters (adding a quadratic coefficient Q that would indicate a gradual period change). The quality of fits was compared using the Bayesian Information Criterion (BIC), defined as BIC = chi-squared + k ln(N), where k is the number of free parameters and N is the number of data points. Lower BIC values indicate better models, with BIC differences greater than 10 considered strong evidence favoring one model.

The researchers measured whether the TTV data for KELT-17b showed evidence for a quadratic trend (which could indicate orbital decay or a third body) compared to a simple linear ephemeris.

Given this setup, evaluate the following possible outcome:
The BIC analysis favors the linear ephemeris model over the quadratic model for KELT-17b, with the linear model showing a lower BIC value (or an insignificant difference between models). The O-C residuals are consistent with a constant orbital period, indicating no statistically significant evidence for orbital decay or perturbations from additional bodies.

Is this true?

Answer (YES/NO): YES